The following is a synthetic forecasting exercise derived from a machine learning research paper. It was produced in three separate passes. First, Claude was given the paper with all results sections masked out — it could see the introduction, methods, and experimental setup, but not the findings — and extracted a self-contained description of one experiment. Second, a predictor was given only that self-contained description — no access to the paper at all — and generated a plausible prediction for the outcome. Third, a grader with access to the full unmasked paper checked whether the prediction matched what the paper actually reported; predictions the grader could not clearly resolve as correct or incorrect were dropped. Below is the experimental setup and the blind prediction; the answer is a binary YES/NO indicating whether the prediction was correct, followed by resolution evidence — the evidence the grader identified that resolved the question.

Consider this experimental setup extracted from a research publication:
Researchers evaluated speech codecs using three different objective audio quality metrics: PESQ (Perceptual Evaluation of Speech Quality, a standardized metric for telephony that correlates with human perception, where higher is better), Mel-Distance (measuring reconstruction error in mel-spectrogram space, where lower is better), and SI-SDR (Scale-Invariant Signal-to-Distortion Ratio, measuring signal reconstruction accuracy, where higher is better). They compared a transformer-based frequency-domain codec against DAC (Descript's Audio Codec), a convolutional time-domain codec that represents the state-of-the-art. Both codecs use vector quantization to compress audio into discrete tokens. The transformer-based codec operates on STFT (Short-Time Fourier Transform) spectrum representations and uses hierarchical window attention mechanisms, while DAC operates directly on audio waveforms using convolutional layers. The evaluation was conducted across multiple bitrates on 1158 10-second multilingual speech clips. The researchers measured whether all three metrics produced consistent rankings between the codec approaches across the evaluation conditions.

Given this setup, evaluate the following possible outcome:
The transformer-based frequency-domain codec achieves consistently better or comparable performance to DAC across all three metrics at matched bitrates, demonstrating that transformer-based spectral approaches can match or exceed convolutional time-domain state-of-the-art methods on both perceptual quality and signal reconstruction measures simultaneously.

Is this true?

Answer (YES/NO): NO